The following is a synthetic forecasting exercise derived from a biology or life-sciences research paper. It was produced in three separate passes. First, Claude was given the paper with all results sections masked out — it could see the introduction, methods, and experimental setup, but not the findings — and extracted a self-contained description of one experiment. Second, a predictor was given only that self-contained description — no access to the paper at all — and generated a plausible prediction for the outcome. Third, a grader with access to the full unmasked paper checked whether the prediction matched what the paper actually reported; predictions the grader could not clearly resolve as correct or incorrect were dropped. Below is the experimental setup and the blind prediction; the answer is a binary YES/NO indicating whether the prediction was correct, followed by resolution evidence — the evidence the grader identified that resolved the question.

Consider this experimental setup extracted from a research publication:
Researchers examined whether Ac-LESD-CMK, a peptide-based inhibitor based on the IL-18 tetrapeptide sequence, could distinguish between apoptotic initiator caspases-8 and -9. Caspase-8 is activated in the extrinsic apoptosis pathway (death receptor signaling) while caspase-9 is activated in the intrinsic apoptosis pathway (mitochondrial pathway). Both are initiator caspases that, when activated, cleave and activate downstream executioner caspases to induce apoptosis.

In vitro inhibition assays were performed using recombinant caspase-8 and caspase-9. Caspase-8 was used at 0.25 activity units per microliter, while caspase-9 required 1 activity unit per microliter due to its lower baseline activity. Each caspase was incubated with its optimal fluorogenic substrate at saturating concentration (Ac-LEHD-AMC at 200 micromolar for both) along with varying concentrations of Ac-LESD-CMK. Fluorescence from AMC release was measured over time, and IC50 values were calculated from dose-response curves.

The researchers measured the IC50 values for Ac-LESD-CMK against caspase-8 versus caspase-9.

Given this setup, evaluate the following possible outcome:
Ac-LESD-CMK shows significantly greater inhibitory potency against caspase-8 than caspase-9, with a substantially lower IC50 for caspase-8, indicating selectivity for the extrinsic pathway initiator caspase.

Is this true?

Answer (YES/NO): YES